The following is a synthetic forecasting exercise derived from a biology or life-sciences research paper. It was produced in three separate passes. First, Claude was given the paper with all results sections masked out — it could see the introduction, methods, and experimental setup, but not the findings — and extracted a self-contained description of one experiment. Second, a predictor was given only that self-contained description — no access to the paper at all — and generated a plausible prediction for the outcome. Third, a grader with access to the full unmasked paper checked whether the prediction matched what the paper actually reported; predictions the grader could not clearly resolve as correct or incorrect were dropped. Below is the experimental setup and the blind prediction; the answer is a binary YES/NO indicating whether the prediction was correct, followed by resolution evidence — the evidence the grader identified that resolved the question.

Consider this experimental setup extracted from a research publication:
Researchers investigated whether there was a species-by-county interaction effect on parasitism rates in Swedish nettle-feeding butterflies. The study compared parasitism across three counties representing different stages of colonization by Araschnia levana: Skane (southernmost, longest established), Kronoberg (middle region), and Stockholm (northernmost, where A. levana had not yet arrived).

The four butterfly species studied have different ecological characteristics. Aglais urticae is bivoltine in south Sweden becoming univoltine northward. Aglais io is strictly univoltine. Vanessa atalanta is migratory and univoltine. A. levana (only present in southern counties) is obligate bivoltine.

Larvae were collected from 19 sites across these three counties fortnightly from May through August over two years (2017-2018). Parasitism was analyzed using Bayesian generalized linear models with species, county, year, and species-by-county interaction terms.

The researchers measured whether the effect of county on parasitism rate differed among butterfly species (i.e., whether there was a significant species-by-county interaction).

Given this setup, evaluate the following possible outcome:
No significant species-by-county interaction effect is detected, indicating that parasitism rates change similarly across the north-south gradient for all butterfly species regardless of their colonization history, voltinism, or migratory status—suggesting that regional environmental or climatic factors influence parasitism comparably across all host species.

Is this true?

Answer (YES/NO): NO